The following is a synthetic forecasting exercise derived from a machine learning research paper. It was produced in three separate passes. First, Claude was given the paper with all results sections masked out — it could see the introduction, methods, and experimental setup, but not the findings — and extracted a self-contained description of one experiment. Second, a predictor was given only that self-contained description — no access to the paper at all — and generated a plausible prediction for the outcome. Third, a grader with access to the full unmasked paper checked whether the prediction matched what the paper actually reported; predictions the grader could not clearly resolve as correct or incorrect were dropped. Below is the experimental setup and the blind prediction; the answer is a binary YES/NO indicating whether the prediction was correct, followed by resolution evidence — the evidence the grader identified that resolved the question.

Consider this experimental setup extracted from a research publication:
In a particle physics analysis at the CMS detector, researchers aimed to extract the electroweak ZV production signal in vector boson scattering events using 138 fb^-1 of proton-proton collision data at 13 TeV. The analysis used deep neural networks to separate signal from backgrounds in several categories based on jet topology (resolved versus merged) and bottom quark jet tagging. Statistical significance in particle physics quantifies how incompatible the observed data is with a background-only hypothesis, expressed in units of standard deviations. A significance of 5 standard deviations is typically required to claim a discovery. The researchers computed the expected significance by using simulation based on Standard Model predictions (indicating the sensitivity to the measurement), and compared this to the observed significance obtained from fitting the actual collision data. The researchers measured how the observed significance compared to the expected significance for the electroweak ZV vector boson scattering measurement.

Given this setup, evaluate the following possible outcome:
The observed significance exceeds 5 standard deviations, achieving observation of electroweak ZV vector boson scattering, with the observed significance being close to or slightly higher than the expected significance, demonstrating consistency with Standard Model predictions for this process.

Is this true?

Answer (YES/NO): NO